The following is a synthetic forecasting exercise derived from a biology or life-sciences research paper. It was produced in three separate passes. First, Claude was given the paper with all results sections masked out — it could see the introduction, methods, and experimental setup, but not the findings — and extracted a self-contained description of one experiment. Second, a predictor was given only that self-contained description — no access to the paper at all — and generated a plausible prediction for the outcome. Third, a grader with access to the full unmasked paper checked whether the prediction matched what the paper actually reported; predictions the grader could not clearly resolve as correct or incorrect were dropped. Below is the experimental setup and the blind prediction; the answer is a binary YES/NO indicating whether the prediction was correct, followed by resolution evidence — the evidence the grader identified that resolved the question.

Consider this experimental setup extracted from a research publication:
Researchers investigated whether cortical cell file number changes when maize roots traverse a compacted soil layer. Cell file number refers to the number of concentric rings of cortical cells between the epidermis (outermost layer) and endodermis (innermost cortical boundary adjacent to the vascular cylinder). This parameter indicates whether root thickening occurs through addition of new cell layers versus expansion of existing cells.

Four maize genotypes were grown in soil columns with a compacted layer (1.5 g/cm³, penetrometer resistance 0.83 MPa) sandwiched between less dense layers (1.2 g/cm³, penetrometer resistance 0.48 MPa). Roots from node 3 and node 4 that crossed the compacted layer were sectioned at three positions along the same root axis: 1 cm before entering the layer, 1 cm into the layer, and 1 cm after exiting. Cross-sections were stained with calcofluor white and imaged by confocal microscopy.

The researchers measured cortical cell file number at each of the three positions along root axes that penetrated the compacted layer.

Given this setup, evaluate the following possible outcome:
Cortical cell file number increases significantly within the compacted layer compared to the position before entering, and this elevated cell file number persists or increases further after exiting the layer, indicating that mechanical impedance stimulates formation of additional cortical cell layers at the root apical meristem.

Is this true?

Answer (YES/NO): NO